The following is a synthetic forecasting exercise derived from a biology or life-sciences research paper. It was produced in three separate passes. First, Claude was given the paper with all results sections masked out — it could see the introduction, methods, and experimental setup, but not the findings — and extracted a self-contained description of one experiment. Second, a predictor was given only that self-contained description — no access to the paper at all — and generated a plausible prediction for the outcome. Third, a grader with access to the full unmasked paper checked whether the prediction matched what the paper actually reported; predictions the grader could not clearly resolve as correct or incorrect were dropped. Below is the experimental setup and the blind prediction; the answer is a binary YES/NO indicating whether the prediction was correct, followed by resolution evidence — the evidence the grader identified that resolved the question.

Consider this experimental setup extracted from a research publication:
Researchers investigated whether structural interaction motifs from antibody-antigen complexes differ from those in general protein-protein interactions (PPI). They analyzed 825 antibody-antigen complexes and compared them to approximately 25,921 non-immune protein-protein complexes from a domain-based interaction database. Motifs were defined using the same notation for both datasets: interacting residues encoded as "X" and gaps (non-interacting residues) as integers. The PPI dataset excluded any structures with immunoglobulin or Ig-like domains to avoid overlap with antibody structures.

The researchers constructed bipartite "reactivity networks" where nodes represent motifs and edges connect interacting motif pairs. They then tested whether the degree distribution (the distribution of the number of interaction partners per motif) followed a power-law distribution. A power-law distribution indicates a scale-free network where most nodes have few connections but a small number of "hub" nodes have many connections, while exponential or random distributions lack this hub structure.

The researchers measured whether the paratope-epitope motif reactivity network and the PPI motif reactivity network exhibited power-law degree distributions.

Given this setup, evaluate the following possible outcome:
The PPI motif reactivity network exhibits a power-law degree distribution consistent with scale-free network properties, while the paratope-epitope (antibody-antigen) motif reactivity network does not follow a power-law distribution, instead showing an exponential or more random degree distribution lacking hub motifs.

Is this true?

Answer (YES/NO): NO